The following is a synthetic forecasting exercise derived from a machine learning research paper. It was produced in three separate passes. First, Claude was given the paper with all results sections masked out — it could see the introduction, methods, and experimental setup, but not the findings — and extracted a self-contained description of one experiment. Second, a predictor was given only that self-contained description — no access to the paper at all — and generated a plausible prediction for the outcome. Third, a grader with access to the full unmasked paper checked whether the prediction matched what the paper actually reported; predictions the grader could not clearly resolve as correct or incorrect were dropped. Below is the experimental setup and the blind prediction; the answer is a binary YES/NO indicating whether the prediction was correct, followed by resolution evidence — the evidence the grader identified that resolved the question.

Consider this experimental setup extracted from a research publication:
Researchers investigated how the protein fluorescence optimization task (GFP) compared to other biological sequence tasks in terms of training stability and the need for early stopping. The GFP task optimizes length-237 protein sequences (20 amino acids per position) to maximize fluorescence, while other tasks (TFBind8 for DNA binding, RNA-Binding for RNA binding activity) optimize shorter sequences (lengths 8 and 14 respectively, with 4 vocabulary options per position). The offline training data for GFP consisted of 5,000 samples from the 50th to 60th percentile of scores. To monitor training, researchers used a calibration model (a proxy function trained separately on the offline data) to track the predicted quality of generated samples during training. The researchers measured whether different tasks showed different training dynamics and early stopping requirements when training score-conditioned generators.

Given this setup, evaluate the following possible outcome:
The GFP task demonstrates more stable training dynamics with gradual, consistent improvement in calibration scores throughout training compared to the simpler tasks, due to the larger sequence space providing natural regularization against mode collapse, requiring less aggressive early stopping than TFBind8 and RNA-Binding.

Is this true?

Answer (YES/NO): NO